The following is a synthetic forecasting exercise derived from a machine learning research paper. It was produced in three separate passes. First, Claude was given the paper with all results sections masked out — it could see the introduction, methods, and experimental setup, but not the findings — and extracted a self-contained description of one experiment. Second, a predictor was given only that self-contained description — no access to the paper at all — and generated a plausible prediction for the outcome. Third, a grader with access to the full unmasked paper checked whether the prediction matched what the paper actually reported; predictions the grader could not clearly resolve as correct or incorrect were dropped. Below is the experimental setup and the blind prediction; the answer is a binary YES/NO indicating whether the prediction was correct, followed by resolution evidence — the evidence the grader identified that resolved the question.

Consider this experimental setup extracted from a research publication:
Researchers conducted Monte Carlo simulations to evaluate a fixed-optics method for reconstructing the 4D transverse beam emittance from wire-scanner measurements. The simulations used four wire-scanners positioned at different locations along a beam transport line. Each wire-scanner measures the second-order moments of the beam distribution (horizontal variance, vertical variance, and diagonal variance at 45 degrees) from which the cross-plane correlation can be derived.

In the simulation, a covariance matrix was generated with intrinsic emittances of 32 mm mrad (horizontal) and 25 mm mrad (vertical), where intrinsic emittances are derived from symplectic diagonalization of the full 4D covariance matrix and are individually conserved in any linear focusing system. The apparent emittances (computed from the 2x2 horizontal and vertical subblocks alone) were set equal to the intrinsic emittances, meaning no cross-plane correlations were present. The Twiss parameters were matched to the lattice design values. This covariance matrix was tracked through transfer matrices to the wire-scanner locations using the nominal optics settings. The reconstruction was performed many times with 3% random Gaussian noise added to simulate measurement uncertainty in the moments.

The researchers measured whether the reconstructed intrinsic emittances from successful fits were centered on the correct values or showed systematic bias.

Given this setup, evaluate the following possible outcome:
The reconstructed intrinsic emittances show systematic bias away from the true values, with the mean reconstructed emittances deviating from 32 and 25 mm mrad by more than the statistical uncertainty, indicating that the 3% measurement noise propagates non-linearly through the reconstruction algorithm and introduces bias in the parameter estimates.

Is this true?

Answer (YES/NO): YES